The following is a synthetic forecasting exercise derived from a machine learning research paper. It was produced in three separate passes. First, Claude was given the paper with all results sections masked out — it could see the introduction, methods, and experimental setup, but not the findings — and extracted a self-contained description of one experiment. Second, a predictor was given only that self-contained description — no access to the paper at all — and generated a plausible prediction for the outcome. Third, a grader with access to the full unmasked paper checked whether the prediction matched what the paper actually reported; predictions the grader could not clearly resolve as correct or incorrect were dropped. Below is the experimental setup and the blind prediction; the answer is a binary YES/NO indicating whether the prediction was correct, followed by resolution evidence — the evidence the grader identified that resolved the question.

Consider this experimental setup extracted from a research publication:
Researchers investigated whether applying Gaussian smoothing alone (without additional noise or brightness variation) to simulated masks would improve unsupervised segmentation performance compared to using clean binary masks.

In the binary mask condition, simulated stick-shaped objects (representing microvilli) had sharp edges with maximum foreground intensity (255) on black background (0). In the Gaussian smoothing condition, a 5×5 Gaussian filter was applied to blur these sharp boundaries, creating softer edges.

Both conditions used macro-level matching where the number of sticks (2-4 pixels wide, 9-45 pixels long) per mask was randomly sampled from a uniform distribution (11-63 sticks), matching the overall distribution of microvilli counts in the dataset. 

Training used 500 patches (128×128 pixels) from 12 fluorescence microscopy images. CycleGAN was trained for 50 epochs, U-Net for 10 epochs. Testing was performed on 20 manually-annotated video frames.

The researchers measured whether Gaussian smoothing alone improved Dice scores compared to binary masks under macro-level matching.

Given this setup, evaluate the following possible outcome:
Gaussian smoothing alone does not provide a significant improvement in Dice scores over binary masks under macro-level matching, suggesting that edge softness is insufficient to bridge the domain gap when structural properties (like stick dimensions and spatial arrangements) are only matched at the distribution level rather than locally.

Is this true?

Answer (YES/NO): NO